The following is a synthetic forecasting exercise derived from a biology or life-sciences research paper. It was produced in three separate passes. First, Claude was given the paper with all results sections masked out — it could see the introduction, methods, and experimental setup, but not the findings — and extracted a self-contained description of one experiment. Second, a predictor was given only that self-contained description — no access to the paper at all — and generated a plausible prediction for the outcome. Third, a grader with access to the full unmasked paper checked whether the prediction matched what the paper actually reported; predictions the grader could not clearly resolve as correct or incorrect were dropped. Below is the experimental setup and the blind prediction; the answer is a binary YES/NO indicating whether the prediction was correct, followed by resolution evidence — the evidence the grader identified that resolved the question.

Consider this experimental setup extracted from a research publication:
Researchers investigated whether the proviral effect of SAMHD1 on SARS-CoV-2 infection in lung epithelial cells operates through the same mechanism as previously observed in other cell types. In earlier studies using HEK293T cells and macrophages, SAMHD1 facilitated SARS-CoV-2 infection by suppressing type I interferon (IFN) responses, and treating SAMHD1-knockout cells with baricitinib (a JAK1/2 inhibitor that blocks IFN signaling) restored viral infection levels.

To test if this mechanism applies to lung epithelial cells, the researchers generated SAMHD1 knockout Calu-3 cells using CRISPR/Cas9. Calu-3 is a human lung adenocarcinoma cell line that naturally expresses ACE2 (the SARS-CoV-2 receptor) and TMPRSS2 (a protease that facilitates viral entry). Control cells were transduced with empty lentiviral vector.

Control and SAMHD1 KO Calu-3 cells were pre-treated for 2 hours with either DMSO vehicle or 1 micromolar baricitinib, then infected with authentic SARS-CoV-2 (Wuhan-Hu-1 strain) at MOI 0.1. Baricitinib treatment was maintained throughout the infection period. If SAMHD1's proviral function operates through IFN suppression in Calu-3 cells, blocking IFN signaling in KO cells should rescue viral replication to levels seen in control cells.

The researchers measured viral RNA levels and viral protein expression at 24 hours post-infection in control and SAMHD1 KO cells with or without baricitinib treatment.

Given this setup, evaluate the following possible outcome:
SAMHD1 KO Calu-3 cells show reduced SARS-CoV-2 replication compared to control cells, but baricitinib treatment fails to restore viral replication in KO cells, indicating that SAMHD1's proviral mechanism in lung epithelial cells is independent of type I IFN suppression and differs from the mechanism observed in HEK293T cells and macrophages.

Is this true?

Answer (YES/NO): YES